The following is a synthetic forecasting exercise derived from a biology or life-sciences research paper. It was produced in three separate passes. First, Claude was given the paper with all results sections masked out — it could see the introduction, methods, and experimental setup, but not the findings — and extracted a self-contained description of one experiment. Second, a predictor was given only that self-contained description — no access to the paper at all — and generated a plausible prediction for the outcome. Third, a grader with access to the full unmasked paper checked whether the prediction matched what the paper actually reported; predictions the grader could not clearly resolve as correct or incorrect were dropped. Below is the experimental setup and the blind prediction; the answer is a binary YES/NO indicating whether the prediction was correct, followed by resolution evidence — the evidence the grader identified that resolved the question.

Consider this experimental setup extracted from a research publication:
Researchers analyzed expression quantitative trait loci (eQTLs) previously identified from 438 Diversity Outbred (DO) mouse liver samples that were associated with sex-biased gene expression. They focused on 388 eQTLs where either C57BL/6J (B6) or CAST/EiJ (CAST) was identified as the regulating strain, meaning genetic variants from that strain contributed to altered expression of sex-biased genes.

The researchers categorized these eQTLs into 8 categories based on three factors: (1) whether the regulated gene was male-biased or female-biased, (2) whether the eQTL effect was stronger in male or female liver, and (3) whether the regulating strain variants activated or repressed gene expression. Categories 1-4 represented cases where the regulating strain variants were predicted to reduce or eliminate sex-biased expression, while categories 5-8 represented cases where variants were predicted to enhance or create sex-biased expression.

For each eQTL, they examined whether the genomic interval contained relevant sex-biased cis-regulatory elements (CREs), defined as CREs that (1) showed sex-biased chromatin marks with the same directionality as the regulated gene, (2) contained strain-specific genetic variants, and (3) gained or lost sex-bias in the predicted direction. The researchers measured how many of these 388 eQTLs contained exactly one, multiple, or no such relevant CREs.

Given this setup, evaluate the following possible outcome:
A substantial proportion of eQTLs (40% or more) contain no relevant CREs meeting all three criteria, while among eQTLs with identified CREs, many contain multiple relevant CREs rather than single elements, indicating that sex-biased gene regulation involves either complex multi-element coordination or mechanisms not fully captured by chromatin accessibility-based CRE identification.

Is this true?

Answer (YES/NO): YES